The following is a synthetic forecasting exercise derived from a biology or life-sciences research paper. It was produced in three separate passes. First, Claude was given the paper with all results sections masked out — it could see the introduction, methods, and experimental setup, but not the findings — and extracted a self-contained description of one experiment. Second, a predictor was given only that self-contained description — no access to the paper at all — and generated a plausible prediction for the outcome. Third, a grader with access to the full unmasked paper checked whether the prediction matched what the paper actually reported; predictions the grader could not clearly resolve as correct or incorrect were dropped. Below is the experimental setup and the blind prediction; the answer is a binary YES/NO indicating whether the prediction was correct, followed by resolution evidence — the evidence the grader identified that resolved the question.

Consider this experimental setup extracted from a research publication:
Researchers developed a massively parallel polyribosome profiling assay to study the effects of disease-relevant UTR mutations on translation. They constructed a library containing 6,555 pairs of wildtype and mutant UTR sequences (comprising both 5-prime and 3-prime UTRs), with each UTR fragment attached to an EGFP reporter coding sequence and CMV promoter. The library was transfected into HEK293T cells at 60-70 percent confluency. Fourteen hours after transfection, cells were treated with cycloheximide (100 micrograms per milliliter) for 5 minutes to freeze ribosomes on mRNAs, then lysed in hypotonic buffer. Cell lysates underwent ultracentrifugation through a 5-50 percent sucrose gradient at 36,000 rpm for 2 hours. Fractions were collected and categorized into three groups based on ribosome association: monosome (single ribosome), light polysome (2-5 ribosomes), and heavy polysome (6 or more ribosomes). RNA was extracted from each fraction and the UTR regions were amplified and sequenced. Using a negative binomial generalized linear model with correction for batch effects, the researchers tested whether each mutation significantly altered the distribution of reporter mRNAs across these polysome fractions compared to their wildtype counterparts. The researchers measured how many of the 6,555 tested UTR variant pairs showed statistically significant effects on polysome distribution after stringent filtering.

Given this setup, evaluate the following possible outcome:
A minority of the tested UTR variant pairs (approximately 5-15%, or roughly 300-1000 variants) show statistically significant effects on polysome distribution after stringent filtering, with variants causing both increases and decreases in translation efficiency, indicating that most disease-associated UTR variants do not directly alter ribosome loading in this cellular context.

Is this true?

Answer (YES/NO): NO